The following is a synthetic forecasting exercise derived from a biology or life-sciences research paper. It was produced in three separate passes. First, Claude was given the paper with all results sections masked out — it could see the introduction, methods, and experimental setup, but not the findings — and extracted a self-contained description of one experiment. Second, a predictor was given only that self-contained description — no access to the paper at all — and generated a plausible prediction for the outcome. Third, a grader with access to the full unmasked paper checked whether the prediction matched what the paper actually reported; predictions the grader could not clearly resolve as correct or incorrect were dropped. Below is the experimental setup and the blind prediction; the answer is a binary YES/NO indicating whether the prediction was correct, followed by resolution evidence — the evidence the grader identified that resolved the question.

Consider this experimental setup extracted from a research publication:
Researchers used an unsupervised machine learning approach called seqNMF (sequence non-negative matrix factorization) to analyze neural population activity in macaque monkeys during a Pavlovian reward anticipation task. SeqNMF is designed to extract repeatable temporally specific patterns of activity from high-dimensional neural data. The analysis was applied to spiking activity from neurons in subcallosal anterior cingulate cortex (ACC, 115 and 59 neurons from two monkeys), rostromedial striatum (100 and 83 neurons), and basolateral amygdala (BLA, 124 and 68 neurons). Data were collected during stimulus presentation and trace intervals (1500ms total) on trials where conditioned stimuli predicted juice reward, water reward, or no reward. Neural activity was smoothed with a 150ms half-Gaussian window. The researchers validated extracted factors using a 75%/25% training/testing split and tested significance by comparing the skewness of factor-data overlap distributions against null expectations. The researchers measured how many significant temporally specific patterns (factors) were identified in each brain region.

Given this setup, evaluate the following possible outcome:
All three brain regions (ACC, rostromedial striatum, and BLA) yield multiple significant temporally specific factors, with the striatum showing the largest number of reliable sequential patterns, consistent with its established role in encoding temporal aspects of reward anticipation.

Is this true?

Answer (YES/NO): NO